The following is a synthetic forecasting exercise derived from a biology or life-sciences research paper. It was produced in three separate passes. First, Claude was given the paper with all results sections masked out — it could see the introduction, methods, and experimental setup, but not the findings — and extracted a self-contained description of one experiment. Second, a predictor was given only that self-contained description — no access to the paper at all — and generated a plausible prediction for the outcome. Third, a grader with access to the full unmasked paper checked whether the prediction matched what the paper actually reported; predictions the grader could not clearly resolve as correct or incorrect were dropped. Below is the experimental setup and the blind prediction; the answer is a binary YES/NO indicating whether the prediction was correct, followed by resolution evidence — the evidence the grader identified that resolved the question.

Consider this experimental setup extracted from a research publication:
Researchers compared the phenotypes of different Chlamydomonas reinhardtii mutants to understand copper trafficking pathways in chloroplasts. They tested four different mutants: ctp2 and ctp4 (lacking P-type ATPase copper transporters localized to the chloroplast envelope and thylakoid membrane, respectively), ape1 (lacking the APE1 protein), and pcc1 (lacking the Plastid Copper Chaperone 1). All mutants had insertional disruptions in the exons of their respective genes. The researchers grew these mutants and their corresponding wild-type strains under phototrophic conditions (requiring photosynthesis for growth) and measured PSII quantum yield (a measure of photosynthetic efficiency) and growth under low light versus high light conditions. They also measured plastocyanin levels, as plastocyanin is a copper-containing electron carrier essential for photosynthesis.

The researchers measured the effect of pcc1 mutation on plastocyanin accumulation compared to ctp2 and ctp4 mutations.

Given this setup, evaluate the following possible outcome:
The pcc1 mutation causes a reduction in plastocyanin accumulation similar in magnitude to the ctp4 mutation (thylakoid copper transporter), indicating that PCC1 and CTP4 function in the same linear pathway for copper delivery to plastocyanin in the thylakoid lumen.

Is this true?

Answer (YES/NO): NO